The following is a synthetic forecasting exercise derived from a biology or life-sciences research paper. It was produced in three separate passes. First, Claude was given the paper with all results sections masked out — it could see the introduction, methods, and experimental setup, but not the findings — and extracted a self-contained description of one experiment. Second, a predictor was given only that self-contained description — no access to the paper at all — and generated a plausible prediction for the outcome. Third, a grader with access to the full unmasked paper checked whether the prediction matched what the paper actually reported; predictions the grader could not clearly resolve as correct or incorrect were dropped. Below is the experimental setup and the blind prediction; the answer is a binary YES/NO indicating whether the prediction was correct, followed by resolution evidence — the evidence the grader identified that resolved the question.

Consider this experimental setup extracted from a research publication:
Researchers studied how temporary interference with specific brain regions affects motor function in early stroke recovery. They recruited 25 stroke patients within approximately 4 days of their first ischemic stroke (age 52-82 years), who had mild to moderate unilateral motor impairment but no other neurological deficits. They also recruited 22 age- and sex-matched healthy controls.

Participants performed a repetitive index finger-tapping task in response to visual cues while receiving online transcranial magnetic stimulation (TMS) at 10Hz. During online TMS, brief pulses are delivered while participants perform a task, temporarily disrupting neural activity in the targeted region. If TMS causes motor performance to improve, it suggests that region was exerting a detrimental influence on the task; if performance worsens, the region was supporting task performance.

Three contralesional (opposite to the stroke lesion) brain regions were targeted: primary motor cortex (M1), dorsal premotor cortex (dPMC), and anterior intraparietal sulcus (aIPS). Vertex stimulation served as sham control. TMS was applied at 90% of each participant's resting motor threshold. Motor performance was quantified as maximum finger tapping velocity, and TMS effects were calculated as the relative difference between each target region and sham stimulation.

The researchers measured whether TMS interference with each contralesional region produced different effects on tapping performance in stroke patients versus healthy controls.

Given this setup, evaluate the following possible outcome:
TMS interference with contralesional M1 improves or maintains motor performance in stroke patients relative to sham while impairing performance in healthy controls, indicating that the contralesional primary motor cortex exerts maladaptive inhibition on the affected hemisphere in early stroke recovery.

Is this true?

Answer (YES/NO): NO